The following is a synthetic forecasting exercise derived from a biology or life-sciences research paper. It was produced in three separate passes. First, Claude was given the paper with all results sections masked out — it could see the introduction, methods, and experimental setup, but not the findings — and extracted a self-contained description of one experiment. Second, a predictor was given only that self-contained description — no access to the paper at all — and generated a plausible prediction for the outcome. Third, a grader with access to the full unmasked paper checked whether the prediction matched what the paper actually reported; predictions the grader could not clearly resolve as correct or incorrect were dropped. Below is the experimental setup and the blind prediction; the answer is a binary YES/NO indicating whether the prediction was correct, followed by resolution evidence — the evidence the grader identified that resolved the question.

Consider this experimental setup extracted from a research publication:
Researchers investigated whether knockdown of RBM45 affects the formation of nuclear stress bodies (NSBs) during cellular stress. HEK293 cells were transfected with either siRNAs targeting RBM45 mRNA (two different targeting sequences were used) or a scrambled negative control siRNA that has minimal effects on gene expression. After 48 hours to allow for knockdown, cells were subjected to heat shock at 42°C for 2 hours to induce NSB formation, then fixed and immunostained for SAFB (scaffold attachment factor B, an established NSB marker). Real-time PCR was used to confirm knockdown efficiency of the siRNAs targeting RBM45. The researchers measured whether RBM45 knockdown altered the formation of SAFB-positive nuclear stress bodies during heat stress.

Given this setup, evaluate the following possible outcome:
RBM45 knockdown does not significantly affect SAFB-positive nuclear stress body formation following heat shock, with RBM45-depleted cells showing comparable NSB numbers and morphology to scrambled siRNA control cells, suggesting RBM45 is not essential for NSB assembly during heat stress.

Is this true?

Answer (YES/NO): YES